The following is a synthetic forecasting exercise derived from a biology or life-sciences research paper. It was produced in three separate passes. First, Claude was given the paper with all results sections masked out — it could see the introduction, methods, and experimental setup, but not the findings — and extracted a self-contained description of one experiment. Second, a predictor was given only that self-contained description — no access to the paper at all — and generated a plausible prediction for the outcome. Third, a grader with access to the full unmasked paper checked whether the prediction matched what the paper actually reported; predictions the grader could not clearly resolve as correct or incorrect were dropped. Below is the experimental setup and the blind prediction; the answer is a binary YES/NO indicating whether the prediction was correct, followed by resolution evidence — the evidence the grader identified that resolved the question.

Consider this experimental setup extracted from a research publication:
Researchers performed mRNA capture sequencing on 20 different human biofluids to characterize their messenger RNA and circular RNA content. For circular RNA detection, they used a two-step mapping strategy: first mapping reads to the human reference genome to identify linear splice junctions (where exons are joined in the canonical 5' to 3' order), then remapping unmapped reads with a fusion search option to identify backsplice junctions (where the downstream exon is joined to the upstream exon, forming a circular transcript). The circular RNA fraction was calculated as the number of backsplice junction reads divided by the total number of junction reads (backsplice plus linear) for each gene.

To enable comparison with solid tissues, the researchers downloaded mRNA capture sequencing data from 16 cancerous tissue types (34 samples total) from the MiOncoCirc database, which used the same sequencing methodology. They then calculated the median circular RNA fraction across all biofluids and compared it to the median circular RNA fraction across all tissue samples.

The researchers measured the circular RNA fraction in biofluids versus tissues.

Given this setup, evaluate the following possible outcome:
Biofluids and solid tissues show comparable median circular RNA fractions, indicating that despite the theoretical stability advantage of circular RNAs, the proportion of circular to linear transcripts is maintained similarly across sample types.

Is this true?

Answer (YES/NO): NO